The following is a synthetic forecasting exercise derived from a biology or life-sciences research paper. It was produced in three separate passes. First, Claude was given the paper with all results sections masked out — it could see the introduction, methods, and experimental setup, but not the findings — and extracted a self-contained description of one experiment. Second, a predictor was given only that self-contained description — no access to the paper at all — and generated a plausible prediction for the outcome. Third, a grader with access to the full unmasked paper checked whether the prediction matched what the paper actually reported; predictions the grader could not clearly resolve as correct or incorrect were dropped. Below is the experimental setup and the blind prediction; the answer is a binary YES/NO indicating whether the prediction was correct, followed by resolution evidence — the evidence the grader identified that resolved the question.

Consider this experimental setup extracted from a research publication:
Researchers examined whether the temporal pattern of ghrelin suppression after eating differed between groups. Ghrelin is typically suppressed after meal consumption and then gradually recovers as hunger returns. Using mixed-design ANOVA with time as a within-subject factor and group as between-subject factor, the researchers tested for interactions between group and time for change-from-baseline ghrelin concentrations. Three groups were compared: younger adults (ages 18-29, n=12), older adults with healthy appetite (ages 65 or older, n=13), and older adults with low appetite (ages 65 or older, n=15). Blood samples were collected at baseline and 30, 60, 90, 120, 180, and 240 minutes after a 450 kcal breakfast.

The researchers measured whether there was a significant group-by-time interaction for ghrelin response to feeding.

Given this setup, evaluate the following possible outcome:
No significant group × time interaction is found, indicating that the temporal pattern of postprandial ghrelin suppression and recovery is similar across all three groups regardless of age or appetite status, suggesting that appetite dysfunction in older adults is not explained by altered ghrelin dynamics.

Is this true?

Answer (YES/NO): NO